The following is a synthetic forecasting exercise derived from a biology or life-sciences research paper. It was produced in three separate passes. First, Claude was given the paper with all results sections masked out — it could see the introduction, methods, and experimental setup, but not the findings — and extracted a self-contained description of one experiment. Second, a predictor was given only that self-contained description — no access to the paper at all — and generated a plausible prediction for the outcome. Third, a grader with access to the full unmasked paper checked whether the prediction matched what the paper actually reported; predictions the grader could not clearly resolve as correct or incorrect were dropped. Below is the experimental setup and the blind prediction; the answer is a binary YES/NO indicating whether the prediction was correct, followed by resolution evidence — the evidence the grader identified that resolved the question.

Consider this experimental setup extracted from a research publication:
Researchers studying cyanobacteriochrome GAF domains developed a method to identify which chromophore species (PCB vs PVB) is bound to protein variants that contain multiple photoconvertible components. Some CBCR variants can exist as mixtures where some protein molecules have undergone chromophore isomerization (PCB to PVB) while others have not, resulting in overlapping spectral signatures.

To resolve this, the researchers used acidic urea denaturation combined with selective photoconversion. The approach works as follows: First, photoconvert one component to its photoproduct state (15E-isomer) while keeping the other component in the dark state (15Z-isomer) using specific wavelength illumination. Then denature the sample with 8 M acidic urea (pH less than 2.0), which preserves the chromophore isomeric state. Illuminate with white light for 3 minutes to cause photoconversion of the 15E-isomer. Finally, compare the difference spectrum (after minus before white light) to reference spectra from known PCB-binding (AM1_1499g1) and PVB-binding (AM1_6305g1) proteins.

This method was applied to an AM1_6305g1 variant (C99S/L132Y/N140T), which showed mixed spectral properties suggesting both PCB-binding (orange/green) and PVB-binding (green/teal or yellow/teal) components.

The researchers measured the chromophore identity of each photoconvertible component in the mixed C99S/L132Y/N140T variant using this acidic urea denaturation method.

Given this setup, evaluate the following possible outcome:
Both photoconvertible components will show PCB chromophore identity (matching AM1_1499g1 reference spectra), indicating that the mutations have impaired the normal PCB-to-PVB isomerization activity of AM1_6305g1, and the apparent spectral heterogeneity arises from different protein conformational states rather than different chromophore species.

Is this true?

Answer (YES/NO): NO